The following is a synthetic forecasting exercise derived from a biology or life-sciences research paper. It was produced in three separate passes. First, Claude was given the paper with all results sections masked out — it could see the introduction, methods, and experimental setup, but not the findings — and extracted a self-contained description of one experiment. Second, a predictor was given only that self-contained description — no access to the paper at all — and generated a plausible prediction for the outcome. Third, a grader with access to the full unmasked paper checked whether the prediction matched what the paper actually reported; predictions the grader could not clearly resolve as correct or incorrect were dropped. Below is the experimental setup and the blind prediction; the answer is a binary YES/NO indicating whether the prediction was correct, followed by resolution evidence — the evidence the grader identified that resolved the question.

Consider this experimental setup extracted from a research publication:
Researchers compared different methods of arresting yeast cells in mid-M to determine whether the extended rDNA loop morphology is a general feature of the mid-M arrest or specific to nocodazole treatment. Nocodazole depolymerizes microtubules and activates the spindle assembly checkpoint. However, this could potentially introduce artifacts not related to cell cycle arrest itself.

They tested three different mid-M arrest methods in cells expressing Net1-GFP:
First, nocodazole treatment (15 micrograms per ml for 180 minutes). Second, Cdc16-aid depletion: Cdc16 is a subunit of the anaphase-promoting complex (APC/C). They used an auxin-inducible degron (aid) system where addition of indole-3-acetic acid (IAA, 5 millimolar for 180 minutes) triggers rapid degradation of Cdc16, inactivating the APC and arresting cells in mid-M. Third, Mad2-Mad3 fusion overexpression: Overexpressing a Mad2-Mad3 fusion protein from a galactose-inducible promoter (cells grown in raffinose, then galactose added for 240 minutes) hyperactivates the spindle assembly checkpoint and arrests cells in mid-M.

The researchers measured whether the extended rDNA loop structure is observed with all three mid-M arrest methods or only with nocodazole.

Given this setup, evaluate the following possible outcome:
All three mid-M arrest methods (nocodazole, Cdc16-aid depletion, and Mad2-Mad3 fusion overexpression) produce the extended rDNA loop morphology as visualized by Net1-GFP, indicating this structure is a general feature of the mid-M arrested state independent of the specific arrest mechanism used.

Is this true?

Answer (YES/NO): NO